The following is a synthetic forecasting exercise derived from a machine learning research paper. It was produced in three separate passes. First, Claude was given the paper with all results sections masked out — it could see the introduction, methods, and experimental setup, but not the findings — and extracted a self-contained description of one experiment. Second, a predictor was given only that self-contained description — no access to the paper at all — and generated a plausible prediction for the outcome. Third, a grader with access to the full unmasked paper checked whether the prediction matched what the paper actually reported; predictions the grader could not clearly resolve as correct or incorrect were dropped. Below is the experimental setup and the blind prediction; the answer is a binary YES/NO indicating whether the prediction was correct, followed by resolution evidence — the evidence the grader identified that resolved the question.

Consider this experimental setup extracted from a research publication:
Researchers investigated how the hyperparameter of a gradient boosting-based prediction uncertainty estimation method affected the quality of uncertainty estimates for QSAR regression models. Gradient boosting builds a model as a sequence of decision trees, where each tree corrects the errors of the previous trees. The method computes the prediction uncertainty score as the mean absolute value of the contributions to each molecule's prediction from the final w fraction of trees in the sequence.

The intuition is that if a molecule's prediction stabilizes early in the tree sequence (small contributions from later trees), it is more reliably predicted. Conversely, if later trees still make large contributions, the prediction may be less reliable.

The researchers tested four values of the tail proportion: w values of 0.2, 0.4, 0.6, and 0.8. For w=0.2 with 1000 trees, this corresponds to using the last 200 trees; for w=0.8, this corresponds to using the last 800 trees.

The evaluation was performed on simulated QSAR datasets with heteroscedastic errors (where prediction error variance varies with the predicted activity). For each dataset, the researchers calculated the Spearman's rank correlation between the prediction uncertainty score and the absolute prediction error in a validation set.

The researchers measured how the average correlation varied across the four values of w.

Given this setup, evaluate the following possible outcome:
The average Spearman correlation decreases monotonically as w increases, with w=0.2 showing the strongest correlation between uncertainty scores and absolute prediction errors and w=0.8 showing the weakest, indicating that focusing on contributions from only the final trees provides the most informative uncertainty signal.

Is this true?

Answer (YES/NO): NO